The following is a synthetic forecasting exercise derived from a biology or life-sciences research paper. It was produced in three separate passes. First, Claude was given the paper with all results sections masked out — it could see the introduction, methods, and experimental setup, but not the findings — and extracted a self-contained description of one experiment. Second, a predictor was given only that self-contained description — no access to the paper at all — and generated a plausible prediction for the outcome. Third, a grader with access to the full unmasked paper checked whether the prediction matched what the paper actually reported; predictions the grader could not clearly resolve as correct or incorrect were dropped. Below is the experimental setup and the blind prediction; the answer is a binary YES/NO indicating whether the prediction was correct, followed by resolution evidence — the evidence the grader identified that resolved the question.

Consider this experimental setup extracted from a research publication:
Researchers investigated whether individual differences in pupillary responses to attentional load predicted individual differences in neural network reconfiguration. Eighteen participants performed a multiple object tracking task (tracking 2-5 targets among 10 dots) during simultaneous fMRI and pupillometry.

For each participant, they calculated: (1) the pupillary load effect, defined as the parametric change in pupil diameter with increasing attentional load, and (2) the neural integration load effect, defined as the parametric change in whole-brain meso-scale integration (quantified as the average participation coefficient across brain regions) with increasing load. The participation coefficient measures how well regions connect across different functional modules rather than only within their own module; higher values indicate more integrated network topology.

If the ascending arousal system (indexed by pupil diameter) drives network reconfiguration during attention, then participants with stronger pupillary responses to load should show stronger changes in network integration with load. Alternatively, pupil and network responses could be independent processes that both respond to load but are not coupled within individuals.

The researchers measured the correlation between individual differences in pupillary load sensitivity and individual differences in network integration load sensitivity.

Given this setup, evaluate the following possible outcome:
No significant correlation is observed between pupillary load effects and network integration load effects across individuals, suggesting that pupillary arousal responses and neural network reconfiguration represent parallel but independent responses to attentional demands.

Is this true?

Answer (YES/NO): NO